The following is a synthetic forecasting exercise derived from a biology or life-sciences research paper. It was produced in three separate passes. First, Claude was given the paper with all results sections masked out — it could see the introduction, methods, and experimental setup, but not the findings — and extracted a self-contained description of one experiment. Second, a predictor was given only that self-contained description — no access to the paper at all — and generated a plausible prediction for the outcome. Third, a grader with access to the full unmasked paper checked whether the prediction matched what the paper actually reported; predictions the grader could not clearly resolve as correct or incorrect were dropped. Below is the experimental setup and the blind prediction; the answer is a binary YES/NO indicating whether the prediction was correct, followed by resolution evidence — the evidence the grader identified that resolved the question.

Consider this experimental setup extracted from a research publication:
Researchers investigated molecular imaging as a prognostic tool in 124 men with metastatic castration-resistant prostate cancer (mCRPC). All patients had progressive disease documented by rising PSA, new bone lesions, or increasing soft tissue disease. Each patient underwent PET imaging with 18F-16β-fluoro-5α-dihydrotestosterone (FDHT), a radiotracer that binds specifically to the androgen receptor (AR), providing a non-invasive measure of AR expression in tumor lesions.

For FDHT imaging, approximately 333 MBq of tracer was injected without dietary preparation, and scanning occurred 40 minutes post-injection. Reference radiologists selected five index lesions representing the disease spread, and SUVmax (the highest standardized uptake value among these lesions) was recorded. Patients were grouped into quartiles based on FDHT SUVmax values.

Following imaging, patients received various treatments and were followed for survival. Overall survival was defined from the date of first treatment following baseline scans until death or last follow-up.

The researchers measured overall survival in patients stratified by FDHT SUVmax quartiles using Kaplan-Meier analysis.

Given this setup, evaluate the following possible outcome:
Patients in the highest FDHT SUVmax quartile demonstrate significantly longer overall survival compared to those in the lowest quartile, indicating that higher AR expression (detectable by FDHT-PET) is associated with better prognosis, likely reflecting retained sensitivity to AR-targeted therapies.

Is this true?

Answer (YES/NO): NO